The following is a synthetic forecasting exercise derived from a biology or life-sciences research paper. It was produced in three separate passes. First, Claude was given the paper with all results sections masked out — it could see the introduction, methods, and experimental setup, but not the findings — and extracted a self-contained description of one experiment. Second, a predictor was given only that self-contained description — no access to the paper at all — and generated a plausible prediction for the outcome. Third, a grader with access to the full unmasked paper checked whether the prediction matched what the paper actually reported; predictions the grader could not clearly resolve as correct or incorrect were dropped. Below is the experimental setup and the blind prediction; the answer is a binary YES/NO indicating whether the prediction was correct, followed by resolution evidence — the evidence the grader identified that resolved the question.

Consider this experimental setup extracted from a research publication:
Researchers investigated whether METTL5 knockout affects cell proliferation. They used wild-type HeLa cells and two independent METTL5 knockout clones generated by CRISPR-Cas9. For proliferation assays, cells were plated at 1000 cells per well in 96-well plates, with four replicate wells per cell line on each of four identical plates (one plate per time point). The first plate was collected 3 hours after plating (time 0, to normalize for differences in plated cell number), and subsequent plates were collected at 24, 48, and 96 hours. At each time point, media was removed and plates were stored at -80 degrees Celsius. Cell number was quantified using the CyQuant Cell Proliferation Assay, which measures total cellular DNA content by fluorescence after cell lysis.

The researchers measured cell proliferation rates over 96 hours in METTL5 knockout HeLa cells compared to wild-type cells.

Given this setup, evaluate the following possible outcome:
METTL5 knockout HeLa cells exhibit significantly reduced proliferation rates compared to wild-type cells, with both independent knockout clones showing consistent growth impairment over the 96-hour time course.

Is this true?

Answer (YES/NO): NO